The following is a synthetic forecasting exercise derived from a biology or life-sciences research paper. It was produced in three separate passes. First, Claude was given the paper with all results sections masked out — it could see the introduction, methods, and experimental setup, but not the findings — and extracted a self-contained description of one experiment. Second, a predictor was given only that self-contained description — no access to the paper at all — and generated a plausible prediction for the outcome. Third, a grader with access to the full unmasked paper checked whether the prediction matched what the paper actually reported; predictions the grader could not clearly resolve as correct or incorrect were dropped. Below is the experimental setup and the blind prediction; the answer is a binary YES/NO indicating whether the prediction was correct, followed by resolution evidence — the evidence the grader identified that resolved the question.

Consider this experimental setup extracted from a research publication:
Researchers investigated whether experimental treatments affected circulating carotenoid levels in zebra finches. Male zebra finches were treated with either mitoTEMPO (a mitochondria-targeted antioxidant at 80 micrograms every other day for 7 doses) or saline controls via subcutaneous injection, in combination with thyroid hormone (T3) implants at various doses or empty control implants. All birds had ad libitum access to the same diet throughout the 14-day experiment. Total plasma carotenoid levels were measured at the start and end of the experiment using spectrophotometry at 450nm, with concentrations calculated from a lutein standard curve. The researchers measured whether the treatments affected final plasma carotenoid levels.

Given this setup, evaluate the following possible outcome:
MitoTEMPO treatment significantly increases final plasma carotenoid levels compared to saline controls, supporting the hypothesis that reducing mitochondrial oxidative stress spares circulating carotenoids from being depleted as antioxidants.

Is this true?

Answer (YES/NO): NO